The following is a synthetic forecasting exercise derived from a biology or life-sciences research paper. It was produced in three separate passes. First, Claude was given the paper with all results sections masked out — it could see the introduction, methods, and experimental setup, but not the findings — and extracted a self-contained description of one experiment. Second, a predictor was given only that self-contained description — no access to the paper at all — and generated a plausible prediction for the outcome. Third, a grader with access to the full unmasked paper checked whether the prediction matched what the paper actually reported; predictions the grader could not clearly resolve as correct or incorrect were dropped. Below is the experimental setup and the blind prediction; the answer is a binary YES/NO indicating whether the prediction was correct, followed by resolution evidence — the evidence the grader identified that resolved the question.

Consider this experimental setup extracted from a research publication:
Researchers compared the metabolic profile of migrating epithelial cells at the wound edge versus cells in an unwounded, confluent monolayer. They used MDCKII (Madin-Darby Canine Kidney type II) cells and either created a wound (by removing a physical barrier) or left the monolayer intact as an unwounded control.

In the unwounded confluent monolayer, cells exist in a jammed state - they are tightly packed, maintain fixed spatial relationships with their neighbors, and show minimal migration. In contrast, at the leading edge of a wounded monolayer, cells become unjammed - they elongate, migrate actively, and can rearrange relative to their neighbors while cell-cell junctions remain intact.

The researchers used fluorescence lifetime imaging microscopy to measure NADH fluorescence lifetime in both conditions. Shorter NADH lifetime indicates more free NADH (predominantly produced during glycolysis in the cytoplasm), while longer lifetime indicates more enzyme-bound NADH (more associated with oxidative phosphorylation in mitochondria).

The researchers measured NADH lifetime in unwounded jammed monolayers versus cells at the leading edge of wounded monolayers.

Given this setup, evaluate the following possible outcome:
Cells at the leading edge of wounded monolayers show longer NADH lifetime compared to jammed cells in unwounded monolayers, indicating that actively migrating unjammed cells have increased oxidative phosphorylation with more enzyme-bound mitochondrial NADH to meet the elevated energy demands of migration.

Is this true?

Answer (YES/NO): NO